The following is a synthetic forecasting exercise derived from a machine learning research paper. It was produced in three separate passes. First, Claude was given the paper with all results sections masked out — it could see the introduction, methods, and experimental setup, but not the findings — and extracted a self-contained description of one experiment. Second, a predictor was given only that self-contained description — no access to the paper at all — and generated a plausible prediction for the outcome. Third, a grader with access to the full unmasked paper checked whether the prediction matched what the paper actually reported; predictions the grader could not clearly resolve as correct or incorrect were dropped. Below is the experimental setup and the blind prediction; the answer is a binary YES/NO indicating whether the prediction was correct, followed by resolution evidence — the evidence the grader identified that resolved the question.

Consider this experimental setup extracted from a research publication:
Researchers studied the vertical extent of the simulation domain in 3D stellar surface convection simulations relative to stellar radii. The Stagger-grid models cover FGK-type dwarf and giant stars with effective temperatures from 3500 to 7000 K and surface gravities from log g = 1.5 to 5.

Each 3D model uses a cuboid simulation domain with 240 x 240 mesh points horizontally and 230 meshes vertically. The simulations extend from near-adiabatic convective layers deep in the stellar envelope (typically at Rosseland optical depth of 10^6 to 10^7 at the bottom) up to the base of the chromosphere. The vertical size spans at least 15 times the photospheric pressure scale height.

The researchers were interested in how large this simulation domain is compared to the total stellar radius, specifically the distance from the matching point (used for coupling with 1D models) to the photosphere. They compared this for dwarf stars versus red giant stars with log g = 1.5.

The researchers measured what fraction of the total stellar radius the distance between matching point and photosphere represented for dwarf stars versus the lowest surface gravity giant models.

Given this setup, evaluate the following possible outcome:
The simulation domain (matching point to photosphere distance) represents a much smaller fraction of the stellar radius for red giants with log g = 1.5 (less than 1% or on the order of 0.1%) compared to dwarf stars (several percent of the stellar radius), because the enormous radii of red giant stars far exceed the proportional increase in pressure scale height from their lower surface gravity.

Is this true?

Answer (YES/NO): NO